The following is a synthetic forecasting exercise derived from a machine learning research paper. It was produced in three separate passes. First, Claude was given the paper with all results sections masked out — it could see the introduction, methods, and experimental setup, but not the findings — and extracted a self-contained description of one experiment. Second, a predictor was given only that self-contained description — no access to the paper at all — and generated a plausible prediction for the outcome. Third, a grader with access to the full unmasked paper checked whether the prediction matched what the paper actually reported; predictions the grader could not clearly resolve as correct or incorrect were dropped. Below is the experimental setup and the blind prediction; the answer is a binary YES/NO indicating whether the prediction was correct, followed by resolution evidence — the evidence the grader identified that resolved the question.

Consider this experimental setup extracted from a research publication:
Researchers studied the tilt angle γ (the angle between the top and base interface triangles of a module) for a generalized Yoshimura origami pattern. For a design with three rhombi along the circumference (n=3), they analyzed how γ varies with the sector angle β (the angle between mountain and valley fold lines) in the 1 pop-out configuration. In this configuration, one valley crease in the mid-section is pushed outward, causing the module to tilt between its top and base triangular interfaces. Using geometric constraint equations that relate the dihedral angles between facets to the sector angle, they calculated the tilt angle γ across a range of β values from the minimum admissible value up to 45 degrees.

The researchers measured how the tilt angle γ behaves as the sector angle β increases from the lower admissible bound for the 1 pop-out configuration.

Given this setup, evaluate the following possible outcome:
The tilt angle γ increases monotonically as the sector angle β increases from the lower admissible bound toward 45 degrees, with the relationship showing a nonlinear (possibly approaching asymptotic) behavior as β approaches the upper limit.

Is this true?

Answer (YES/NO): NO